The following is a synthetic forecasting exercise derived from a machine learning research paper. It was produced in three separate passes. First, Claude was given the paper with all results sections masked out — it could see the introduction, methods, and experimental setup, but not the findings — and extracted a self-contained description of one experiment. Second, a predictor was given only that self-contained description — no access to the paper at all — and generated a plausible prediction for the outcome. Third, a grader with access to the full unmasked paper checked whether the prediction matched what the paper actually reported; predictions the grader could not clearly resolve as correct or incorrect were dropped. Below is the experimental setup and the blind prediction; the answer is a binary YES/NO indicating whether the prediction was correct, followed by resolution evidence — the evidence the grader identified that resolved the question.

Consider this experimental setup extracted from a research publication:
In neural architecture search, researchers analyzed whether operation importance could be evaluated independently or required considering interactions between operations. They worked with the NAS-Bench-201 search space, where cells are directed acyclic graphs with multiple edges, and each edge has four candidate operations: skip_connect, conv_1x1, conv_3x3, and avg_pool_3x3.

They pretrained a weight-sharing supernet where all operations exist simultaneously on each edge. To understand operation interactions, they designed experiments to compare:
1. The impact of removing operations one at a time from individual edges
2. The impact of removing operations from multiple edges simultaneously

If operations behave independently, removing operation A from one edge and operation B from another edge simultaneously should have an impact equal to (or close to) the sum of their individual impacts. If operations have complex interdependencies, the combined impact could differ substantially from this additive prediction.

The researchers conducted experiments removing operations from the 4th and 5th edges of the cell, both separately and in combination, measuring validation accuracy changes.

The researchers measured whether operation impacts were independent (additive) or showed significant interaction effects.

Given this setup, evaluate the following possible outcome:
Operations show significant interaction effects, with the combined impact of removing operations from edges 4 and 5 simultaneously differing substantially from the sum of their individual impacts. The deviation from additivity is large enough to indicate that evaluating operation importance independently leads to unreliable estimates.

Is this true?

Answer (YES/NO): YES